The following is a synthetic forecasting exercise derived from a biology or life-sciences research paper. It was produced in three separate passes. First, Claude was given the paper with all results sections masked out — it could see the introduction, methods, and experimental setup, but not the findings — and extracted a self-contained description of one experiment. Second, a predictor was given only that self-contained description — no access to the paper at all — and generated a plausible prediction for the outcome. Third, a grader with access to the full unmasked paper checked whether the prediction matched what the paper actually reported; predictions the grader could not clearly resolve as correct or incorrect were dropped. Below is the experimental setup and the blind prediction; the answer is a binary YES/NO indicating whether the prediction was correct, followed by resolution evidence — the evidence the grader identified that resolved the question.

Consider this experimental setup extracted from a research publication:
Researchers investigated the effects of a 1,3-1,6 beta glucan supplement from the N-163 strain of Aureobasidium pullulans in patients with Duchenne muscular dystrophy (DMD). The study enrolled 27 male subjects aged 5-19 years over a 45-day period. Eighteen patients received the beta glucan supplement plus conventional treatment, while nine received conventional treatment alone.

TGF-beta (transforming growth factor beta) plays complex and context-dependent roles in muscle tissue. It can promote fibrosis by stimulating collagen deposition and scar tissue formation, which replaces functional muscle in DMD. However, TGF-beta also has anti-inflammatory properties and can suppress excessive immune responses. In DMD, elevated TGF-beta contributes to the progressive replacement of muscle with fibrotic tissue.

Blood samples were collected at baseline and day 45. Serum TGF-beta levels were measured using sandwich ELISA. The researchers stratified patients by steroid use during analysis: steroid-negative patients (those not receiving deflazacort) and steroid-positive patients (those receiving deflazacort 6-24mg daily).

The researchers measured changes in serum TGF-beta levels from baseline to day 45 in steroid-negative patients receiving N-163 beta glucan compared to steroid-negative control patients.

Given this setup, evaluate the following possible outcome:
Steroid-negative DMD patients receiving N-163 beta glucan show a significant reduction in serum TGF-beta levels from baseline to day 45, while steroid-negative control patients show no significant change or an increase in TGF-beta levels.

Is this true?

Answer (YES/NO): YES